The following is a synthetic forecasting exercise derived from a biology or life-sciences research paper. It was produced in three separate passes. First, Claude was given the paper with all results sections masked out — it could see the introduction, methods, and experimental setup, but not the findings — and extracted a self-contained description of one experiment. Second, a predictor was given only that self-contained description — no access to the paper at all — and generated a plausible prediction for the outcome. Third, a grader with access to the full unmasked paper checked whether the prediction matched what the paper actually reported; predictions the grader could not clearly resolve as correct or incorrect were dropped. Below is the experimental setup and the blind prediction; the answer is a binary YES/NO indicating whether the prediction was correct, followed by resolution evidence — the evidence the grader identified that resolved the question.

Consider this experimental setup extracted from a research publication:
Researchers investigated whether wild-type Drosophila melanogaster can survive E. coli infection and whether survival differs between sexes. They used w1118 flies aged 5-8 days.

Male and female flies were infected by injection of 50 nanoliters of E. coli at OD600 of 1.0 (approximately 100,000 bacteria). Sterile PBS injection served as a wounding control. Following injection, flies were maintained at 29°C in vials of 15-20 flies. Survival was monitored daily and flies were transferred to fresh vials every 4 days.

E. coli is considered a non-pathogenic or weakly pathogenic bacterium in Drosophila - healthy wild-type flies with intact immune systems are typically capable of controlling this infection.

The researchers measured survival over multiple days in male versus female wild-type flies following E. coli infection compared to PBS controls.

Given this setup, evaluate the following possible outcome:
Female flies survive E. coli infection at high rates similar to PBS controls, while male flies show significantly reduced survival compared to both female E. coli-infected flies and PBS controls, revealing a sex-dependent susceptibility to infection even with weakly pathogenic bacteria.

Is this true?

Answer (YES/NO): NO